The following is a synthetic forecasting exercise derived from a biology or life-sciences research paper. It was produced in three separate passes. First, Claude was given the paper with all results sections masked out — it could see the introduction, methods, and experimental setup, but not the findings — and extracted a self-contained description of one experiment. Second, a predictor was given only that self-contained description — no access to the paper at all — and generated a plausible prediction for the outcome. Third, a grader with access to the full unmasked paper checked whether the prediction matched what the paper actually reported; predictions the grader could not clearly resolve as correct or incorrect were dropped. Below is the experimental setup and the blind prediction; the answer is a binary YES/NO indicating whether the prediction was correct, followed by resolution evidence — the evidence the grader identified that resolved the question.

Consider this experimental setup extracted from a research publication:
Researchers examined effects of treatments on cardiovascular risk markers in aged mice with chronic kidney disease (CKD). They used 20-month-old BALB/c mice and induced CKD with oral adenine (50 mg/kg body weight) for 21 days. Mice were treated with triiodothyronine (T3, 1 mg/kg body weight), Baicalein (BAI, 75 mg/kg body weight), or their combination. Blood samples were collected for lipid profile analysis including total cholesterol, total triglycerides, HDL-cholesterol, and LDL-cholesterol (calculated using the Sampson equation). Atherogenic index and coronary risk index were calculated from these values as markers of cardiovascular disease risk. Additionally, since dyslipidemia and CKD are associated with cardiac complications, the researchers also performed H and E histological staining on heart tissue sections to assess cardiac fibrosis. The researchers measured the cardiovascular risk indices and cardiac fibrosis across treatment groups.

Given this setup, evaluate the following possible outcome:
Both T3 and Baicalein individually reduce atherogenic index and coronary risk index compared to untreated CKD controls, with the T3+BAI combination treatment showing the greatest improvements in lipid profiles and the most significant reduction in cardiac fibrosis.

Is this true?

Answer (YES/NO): YES